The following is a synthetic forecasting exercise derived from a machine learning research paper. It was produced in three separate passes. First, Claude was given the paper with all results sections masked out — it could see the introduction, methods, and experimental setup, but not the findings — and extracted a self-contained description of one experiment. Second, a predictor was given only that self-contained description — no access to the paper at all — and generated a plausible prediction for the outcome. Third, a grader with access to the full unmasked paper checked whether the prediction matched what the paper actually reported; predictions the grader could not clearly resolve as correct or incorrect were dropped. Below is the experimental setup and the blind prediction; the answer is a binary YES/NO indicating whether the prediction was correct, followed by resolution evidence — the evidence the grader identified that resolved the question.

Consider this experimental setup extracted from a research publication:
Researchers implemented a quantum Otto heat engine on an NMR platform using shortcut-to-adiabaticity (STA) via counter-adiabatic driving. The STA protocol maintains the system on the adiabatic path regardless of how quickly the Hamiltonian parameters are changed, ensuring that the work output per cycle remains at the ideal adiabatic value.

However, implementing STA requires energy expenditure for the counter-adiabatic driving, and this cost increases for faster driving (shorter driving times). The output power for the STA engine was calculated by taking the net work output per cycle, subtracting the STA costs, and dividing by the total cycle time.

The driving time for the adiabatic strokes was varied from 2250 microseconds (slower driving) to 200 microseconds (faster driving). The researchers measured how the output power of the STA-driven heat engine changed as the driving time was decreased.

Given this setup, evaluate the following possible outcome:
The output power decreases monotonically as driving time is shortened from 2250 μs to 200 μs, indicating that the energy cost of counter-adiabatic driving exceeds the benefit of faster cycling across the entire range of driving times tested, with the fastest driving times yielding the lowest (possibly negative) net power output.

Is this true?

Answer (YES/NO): NO